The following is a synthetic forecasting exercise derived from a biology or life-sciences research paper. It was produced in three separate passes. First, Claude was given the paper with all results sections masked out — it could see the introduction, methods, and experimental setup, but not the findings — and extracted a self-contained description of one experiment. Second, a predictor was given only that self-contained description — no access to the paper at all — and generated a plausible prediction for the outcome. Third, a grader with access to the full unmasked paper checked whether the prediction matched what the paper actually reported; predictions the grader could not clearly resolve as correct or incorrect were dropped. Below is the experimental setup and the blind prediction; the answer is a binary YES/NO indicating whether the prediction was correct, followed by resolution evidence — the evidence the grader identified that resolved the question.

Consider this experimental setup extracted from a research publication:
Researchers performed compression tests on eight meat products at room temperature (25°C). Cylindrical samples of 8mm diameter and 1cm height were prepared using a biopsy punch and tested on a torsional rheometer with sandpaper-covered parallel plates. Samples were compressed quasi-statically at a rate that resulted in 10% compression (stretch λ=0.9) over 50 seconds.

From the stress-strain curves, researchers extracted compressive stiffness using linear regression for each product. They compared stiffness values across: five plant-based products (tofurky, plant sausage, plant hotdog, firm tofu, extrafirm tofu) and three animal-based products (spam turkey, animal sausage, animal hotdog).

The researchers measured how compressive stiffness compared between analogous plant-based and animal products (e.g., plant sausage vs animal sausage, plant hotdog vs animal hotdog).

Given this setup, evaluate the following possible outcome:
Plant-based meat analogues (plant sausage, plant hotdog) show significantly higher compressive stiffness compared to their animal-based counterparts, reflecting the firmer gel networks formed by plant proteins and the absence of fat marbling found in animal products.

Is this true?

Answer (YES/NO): NO